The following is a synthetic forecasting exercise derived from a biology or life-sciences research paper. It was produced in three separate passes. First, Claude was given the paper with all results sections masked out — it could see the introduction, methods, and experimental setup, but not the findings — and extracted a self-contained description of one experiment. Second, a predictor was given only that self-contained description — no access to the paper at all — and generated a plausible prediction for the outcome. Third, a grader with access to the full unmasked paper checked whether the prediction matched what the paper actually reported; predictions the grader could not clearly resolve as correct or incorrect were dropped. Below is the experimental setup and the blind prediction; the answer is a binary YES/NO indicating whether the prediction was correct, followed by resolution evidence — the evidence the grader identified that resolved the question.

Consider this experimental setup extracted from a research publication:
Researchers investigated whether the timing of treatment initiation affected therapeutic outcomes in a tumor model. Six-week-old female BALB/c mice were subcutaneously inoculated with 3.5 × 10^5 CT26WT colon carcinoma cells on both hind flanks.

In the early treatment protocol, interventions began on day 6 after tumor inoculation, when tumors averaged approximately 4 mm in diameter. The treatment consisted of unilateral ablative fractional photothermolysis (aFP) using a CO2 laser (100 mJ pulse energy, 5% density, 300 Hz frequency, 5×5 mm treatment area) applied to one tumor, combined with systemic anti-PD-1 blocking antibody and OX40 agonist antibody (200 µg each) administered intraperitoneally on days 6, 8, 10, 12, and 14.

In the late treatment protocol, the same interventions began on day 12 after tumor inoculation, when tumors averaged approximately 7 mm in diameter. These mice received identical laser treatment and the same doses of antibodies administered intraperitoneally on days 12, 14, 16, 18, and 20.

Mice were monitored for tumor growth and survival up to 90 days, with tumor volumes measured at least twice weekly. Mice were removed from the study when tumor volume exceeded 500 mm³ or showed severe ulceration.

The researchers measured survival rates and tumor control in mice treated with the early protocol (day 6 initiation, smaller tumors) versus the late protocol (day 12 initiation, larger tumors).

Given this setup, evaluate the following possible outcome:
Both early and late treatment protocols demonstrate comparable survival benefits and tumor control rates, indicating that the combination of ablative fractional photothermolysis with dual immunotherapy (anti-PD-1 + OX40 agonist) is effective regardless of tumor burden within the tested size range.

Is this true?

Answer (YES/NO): NO